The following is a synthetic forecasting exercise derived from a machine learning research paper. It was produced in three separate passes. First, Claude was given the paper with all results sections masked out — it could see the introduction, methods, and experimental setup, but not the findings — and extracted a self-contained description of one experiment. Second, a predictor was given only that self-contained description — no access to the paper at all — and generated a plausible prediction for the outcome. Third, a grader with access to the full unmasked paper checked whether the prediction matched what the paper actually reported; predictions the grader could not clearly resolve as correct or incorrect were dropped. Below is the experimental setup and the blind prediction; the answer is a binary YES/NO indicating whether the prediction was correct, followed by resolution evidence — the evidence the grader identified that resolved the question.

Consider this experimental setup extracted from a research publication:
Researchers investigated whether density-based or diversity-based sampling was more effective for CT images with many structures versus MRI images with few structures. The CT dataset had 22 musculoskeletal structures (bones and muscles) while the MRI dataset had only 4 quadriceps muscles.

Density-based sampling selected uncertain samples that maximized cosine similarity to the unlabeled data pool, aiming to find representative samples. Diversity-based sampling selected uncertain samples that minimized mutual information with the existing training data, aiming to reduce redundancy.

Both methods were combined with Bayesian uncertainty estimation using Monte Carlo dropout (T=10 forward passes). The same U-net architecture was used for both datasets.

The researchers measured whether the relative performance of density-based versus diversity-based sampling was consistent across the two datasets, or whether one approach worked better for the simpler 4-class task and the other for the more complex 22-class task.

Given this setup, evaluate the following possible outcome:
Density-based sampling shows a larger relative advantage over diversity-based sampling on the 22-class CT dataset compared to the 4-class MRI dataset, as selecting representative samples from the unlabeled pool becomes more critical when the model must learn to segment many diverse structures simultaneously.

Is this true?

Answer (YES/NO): NO